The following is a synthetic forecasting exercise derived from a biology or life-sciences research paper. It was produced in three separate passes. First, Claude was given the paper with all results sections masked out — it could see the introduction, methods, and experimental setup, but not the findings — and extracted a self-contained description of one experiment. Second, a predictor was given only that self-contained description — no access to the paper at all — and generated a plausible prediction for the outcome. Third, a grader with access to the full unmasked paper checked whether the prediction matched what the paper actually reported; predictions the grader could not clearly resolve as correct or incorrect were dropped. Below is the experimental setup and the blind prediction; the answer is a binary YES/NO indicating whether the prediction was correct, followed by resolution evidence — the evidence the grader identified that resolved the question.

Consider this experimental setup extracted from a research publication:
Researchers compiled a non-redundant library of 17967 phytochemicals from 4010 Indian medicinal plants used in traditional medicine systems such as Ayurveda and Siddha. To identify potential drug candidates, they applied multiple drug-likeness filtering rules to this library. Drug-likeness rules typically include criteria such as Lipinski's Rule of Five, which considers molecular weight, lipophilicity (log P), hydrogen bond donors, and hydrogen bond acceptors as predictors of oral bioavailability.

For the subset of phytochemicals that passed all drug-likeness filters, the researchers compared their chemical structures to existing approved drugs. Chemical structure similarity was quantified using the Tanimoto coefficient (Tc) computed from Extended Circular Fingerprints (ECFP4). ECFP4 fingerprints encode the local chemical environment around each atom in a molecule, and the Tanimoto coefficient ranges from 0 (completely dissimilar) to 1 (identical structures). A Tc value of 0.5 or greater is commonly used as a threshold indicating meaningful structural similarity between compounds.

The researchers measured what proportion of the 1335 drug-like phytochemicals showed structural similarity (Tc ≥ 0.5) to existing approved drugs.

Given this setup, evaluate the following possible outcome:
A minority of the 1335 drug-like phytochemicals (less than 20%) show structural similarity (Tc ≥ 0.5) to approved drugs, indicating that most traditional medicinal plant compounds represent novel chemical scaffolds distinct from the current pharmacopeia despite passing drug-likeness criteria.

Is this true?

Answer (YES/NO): YES